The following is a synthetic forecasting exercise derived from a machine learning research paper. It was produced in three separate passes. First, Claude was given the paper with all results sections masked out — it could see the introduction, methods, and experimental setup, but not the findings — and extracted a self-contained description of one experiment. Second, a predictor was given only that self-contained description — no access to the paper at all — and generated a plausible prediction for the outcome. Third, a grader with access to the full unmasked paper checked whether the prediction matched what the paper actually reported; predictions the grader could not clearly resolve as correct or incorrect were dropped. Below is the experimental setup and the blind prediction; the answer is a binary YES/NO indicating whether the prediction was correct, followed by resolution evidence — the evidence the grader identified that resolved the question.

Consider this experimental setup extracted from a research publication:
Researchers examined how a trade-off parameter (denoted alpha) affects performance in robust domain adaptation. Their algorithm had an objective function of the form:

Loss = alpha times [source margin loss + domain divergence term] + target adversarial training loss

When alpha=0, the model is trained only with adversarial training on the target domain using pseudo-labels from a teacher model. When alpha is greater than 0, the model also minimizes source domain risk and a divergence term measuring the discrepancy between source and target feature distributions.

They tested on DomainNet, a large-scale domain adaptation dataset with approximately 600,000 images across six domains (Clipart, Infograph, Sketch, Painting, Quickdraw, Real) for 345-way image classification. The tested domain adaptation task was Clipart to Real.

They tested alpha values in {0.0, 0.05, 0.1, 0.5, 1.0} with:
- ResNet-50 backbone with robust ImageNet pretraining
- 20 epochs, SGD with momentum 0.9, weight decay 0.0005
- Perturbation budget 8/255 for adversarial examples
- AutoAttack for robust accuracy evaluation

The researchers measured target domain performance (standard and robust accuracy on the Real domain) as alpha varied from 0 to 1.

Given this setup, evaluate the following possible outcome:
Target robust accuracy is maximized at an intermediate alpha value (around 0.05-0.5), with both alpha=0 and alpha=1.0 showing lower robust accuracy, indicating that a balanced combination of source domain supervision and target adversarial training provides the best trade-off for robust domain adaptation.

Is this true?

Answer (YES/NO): NO